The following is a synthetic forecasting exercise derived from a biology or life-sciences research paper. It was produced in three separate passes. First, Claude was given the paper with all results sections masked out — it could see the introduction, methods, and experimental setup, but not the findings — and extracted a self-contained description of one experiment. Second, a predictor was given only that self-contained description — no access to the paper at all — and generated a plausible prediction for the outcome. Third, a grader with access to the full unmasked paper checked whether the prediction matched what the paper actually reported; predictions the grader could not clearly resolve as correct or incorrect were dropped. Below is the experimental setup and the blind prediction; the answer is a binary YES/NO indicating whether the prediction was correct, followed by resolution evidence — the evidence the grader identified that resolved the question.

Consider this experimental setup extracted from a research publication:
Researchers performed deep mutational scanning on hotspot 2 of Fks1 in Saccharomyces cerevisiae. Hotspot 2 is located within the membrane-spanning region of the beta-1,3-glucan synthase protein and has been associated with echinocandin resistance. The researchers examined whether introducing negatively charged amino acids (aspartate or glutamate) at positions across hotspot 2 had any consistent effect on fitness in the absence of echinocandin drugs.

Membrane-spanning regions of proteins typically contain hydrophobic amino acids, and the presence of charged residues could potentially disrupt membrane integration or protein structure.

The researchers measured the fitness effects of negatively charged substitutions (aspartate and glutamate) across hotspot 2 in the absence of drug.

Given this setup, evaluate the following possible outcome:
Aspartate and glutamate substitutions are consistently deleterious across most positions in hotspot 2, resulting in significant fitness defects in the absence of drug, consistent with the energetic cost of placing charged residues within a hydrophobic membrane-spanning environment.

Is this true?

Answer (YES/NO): YES